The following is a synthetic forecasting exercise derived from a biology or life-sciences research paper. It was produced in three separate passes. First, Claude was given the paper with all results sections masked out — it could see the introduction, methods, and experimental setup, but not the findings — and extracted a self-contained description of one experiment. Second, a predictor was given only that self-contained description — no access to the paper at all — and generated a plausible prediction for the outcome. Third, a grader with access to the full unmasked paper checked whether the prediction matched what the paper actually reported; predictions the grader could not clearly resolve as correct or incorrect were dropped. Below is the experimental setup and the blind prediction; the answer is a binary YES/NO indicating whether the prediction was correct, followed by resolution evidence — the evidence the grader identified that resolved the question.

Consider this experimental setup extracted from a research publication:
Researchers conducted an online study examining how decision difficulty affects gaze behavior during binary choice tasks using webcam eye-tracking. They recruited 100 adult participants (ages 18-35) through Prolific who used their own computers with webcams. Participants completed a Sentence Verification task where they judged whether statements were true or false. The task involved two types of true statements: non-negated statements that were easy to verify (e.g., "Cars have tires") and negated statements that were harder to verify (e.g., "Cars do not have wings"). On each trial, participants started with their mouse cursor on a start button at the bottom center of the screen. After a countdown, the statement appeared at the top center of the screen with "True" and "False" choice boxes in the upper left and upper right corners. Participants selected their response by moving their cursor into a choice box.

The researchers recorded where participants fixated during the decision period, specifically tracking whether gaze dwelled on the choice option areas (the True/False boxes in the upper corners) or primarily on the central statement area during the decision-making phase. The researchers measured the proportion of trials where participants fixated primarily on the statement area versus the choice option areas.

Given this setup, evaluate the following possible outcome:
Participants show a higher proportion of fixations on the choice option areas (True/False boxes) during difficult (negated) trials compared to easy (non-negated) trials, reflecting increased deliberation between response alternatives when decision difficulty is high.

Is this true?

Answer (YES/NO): NO